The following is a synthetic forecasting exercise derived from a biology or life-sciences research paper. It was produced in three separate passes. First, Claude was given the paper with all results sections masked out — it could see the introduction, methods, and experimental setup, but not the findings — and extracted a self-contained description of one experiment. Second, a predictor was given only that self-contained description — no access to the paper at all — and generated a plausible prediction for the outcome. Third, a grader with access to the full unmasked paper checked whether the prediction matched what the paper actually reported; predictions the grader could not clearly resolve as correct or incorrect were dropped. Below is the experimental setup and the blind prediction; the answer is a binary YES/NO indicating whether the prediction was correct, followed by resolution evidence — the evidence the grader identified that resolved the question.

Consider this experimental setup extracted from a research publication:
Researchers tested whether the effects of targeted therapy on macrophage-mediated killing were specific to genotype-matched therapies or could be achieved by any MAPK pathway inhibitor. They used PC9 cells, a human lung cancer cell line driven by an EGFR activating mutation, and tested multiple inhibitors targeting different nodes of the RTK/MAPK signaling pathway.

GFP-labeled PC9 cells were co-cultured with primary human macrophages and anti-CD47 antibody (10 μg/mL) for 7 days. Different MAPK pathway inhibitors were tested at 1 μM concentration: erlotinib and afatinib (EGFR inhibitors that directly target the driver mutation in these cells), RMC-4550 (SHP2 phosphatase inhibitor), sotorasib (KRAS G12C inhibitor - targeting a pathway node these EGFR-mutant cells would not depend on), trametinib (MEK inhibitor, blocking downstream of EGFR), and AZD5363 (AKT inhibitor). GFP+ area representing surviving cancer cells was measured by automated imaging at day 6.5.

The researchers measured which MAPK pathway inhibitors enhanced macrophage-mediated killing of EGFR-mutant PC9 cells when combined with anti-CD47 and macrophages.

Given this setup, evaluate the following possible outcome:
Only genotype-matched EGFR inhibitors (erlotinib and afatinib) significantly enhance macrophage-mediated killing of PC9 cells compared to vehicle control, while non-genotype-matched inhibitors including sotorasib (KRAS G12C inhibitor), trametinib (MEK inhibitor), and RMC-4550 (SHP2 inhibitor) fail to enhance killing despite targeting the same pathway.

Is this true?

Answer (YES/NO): NO